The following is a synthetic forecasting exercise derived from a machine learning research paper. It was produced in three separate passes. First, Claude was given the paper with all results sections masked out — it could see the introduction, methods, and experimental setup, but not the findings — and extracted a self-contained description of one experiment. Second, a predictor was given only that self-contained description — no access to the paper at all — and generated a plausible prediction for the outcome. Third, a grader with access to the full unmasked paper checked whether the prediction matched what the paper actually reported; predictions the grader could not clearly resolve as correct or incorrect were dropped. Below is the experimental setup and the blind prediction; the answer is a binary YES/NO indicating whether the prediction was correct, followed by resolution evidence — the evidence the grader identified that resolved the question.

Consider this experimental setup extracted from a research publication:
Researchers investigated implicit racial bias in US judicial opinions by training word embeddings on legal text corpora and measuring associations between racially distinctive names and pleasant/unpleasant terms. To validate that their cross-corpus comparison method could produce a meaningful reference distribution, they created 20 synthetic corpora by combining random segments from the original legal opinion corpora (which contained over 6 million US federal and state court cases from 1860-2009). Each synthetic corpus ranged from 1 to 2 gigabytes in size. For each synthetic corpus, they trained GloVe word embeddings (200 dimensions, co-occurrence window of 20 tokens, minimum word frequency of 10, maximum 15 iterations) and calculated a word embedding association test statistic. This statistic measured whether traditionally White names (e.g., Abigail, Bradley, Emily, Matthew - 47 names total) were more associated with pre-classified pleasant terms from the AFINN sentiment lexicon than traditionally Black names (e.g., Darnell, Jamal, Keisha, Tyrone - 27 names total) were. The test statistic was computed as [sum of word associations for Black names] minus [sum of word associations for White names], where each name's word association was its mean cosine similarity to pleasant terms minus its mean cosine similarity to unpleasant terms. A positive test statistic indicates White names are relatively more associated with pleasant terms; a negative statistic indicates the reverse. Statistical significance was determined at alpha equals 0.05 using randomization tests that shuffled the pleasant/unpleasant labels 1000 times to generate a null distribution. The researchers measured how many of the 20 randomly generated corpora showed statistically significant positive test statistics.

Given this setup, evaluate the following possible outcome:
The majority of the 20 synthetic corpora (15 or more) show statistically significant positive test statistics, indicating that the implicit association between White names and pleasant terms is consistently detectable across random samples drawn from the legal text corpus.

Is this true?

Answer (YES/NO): YES